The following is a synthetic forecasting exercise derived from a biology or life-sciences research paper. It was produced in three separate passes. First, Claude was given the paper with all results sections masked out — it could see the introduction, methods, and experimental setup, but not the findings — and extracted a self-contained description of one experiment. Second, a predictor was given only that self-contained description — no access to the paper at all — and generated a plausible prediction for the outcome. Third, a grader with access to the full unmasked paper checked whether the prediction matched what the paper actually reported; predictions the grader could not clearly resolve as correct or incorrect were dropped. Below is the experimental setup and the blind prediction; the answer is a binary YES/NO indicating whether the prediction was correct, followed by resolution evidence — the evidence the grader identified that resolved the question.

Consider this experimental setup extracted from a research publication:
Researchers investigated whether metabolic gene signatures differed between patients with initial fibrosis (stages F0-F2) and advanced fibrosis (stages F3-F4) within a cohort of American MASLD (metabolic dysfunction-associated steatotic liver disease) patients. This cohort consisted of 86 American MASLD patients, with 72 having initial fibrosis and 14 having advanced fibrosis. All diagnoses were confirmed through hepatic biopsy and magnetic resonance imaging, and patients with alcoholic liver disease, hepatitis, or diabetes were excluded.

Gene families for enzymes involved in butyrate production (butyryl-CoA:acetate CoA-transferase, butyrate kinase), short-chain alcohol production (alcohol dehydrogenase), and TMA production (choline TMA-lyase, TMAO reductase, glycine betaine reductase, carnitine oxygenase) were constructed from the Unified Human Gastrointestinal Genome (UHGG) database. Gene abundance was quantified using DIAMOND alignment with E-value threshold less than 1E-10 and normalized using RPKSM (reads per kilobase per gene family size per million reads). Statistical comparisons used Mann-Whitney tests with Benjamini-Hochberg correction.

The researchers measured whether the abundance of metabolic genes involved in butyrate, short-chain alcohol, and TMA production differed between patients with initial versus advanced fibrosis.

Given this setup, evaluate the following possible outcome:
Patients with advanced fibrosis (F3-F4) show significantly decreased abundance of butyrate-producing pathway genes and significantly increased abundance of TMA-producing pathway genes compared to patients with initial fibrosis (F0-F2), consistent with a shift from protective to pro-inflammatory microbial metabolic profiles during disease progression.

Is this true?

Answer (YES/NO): NO